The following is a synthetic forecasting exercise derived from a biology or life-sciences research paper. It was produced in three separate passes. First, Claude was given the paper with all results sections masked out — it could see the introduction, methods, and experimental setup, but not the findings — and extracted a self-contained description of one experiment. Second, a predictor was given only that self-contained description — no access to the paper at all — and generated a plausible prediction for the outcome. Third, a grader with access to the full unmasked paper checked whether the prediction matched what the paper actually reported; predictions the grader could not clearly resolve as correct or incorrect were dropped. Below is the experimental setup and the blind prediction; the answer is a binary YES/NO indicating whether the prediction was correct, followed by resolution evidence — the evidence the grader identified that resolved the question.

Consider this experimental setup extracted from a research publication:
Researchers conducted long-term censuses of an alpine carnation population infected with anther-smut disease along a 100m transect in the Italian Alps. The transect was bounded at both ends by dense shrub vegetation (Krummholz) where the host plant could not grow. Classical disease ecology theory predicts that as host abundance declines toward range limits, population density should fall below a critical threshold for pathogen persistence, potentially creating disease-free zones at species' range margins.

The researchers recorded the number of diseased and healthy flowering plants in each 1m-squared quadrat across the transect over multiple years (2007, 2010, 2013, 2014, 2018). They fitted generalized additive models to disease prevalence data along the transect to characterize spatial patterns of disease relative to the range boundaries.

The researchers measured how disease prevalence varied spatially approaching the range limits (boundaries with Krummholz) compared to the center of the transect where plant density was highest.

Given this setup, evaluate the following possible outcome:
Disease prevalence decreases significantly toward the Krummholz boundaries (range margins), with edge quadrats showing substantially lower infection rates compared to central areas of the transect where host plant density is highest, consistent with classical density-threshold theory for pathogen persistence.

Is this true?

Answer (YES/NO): NO